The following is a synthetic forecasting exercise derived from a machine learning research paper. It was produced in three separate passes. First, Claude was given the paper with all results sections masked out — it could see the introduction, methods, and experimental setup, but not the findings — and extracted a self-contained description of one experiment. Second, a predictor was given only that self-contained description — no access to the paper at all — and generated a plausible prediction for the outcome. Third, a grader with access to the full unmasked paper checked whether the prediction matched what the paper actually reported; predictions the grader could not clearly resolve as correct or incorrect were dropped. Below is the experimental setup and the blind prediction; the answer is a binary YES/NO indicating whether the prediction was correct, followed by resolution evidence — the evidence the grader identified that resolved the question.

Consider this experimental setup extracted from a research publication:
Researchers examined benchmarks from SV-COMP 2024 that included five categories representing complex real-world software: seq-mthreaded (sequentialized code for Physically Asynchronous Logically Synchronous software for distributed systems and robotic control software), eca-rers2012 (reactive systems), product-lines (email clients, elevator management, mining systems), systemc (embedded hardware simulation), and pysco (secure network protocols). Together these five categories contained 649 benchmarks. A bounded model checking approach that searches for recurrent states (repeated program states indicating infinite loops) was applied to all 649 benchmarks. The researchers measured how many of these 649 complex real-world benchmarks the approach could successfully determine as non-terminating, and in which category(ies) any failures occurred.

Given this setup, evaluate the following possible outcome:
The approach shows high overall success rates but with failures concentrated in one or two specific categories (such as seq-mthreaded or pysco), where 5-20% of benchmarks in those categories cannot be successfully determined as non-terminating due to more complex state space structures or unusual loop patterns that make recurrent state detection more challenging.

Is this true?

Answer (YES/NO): NO